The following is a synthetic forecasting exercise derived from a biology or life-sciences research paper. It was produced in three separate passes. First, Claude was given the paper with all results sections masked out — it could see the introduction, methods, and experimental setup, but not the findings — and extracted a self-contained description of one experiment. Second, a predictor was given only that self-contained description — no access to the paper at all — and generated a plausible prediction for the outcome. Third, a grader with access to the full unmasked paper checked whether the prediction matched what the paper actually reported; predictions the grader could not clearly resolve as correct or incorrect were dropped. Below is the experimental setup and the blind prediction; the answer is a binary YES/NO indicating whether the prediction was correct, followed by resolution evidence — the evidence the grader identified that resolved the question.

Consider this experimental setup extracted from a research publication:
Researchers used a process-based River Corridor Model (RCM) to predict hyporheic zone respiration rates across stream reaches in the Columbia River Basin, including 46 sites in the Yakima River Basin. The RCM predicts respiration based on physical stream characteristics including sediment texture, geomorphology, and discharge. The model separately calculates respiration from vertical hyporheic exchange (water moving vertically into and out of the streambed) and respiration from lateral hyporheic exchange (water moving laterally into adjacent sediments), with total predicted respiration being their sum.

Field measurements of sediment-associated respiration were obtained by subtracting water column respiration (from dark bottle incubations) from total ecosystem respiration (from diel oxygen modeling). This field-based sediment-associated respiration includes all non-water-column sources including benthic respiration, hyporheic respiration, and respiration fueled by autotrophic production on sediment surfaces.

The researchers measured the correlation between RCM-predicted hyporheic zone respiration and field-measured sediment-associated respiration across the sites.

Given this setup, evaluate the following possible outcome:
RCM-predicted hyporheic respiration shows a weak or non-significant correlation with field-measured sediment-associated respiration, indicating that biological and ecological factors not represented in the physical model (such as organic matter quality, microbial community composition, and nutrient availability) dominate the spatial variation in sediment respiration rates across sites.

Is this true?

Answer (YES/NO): NO